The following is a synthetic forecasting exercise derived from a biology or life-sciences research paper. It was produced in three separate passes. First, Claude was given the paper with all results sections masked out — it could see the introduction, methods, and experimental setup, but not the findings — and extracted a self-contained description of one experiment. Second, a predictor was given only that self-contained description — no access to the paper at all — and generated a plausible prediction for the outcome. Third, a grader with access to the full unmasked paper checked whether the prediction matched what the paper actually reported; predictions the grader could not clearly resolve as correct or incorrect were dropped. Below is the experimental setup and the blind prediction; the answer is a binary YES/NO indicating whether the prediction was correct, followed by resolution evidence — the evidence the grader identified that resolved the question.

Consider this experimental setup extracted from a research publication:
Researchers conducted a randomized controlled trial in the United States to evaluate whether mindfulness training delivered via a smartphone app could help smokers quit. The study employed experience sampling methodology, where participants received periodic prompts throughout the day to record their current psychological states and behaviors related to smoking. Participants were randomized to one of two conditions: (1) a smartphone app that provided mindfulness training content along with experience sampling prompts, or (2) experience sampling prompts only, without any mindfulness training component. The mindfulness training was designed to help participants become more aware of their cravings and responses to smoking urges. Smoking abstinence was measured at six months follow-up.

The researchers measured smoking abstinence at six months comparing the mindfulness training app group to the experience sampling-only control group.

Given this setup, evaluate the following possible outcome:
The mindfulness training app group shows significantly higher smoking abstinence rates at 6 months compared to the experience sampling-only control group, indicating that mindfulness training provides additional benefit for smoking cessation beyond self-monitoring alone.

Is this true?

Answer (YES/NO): NO